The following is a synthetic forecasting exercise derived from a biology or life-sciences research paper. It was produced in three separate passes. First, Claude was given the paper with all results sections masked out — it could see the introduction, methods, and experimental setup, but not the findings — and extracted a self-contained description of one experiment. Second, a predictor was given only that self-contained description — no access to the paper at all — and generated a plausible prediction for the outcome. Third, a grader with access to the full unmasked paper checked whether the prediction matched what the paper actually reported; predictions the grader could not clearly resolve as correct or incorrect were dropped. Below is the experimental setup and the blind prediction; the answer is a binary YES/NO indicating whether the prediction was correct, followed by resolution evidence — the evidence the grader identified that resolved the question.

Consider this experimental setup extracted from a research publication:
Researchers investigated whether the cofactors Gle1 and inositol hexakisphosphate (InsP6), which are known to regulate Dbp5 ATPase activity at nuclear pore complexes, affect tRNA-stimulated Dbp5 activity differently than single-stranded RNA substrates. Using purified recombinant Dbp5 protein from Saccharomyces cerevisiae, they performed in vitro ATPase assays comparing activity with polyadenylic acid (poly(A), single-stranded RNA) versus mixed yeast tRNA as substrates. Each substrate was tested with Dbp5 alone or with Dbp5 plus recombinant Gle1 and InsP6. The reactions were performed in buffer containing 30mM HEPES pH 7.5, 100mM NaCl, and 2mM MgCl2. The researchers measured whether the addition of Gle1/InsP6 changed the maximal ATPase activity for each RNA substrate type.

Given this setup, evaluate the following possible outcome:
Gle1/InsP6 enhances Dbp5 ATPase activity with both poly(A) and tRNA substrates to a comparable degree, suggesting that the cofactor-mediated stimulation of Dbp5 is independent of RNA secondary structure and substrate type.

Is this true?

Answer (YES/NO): NO